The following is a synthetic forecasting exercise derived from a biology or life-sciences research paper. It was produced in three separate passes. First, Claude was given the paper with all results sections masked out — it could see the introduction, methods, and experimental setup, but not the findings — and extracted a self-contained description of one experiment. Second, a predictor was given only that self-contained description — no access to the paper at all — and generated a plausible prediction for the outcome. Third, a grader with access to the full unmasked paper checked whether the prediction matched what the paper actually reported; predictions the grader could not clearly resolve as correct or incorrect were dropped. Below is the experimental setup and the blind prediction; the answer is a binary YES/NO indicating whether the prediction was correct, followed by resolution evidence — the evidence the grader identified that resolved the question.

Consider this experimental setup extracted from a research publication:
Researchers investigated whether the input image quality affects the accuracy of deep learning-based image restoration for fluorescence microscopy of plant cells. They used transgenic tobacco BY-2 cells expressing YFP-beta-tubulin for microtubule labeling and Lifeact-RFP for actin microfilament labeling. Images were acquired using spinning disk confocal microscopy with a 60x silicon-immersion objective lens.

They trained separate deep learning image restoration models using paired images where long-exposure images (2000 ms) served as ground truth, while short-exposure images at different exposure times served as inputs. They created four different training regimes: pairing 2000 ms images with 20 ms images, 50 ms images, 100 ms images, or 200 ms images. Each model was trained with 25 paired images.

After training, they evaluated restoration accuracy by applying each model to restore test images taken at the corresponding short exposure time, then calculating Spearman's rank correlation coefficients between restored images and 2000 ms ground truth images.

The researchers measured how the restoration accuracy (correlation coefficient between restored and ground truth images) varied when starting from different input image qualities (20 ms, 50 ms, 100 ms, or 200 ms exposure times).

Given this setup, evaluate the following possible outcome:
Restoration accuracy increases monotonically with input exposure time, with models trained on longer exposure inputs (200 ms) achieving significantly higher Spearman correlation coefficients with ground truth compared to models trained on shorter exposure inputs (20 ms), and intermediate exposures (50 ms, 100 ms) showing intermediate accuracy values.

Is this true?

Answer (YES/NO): YES